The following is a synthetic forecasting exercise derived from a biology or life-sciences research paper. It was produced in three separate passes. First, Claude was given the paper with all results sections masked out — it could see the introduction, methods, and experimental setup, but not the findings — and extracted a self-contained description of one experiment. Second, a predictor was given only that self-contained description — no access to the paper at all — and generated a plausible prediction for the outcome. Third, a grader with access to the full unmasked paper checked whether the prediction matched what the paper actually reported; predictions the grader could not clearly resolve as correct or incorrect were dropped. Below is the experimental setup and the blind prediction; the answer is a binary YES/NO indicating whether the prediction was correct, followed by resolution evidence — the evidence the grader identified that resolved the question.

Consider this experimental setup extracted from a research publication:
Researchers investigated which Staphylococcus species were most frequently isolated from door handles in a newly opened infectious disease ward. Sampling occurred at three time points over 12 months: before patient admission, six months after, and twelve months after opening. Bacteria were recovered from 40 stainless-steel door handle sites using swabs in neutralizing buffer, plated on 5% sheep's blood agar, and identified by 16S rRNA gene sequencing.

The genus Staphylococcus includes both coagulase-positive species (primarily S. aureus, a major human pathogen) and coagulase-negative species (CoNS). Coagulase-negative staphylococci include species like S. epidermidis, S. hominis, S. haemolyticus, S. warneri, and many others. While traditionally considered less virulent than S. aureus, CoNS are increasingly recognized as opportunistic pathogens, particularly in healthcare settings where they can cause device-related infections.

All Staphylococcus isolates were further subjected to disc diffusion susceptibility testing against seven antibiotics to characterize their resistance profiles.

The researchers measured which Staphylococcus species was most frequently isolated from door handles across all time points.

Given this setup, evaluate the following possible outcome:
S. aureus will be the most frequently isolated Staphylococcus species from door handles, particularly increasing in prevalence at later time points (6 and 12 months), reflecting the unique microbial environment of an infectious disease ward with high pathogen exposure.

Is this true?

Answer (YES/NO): NO